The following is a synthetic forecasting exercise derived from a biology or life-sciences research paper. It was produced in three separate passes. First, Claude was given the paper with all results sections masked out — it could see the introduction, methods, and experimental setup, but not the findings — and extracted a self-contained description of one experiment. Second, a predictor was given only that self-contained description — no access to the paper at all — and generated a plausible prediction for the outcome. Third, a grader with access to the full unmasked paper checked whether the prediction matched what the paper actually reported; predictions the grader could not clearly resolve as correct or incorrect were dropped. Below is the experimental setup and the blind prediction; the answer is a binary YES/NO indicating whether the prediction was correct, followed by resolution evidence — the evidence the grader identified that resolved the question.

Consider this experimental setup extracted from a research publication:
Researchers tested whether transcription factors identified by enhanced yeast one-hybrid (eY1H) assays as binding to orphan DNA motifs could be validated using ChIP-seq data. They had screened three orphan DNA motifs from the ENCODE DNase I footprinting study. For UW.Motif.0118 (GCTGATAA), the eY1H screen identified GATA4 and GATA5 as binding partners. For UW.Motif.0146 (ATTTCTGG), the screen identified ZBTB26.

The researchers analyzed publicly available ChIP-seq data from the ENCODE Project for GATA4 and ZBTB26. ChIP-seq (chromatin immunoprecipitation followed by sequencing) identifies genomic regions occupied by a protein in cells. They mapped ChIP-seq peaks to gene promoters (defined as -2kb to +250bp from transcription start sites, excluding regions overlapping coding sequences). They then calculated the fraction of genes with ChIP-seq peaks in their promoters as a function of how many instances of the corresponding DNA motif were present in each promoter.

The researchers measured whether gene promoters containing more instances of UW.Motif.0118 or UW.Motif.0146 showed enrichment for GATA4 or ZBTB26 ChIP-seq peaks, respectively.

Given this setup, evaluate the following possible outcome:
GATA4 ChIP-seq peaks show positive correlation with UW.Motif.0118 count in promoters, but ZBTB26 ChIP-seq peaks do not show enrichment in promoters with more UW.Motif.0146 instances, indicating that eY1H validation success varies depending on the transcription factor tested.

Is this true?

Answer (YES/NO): NO